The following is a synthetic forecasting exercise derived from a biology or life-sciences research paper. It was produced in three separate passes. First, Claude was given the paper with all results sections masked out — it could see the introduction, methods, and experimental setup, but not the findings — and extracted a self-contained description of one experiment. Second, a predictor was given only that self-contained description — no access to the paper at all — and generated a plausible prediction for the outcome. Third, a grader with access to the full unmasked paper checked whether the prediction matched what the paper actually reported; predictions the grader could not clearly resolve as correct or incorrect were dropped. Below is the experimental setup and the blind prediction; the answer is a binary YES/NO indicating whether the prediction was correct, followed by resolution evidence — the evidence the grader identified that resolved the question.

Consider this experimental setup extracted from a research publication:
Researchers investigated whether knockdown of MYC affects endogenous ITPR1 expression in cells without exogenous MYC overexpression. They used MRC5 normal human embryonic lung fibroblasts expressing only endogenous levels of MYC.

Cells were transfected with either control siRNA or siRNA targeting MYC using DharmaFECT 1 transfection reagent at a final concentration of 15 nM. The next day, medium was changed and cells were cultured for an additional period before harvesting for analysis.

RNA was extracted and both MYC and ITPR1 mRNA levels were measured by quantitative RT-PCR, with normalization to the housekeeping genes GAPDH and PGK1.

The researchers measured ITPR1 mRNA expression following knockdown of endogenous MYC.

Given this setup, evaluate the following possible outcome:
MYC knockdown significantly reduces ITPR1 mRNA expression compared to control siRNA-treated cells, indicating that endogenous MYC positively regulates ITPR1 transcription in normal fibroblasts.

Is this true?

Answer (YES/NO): YES